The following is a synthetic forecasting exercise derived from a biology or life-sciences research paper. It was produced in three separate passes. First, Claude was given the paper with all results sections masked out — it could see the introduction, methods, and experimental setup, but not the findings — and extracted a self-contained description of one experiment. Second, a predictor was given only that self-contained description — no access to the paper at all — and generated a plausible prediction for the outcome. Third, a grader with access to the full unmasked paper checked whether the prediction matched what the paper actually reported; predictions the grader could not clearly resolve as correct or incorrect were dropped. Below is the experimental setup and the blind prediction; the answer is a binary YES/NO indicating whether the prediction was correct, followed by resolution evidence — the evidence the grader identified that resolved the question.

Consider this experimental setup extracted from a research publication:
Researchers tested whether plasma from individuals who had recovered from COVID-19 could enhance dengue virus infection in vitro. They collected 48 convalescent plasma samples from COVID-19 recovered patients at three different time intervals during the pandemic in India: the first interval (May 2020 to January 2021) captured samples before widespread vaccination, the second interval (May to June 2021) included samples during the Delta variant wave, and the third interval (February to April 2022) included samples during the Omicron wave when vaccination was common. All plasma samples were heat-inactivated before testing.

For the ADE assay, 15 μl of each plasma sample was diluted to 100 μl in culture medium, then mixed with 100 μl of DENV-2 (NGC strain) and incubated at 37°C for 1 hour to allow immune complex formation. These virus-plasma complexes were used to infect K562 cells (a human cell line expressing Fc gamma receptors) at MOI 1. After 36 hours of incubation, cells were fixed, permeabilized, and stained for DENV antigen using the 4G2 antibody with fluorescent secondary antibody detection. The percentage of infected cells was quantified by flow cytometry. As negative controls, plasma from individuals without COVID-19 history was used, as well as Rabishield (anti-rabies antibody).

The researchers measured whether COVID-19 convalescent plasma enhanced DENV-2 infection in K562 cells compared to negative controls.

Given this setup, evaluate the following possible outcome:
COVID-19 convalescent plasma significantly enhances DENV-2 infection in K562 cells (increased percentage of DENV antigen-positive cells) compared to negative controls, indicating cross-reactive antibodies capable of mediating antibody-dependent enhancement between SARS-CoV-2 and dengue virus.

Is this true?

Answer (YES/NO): YES